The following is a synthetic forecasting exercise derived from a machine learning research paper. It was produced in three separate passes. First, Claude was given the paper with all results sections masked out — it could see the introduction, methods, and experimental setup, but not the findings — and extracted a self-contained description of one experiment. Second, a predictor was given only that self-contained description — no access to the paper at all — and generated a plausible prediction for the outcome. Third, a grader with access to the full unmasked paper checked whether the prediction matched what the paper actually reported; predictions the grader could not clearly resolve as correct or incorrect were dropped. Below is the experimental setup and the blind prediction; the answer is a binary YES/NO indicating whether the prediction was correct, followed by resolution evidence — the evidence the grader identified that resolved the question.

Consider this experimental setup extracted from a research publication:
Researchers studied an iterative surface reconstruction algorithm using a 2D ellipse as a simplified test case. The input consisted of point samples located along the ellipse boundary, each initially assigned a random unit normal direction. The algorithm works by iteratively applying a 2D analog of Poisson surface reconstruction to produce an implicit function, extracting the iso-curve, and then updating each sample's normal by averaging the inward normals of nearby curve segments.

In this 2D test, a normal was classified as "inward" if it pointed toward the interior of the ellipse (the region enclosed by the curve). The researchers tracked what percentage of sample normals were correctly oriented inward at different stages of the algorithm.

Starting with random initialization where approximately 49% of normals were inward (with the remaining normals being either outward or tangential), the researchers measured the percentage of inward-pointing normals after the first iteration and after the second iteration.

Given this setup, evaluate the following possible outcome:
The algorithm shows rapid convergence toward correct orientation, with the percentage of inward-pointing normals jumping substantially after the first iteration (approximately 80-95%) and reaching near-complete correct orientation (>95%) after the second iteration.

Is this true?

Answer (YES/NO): NO